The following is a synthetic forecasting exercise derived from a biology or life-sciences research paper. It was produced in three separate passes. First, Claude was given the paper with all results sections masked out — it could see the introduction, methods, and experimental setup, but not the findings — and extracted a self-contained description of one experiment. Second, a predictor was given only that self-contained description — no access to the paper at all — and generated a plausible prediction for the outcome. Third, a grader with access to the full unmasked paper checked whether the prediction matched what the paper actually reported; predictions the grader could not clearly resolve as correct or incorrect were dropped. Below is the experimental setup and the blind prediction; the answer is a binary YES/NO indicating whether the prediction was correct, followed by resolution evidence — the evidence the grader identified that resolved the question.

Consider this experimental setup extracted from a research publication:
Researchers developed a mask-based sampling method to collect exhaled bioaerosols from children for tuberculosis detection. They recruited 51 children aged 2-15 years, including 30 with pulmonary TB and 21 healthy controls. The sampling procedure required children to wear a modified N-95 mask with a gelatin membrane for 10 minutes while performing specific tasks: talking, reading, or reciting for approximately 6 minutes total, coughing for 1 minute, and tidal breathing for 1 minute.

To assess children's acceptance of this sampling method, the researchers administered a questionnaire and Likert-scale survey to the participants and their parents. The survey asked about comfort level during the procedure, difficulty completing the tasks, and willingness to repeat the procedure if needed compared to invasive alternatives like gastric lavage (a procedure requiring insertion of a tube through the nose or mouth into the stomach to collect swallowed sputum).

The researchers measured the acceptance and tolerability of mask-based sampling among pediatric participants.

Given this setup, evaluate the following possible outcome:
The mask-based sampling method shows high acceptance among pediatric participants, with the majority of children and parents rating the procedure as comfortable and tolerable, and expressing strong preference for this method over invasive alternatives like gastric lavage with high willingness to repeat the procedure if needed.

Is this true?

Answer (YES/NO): NO